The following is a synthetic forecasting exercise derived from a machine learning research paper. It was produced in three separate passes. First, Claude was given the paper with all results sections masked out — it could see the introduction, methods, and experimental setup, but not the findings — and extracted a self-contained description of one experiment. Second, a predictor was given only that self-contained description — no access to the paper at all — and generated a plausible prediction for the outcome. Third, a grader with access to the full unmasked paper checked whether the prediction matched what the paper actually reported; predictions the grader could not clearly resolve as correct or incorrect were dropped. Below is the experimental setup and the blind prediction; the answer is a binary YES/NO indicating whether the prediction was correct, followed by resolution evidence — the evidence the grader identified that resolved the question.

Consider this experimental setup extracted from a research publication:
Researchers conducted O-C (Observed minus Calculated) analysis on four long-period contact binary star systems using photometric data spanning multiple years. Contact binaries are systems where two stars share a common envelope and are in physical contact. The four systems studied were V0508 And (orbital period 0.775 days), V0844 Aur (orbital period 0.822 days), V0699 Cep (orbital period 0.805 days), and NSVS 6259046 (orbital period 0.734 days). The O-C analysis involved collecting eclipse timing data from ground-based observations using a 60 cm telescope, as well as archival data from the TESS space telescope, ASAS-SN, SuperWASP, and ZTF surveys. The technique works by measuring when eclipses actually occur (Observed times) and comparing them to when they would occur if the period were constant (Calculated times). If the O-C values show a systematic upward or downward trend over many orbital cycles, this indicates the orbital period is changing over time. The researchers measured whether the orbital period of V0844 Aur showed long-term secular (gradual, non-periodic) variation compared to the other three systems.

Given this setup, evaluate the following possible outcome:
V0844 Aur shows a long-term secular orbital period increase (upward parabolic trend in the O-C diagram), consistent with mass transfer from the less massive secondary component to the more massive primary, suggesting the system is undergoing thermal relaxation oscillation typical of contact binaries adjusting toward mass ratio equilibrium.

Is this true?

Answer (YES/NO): NO